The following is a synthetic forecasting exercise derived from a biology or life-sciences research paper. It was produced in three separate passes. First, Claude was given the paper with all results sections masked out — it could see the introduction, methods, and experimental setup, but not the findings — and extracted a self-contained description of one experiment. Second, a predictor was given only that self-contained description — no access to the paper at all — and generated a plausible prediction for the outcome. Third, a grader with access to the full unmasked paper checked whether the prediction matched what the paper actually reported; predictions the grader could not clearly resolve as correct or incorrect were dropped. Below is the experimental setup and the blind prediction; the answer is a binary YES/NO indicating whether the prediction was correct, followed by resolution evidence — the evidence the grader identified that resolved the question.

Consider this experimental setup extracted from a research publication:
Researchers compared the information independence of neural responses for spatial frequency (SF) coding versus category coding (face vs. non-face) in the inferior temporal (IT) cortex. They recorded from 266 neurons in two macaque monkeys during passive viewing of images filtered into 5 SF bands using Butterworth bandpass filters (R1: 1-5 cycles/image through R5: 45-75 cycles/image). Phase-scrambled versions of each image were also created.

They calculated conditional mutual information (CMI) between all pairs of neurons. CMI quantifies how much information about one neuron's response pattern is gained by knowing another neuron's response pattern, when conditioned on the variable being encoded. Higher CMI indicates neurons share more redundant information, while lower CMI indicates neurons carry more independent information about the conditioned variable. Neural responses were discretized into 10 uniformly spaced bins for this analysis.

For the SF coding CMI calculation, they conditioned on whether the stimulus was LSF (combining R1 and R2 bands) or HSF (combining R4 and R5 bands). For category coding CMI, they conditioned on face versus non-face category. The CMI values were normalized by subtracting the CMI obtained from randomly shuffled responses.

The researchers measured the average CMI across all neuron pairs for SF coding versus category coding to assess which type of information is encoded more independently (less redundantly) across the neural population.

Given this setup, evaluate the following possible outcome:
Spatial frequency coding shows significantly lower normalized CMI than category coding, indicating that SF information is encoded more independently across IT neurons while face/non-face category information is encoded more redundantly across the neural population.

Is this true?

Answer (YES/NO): YES